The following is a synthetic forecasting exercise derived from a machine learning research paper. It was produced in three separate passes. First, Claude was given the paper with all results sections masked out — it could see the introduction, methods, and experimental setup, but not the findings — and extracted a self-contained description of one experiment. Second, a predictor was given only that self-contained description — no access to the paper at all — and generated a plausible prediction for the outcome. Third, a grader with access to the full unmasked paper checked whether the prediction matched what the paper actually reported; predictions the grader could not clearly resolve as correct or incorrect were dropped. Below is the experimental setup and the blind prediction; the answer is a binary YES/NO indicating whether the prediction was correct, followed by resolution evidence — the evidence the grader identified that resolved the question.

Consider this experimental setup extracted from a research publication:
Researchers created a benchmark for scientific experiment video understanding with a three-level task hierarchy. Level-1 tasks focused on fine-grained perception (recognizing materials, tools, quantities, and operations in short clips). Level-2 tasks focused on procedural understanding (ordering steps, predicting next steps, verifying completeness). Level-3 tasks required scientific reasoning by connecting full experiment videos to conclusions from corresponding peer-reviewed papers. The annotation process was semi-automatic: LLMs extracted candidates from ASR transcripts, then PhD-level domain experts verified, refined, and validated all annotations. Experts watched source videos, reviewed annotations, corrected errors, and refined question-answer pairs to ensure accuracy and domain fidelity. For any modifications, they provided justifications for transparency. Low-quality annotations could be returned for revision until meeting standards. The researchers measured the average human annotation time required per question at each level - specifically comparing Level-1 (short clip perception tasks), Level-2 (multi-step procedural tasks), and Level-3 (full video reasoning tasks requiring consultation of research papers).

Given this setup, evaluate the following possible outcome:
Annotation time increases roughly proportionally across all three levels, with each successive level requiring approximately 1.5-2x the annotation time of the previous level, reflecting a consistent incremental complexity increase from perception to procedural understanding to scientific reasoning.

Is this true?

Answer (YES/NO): NO